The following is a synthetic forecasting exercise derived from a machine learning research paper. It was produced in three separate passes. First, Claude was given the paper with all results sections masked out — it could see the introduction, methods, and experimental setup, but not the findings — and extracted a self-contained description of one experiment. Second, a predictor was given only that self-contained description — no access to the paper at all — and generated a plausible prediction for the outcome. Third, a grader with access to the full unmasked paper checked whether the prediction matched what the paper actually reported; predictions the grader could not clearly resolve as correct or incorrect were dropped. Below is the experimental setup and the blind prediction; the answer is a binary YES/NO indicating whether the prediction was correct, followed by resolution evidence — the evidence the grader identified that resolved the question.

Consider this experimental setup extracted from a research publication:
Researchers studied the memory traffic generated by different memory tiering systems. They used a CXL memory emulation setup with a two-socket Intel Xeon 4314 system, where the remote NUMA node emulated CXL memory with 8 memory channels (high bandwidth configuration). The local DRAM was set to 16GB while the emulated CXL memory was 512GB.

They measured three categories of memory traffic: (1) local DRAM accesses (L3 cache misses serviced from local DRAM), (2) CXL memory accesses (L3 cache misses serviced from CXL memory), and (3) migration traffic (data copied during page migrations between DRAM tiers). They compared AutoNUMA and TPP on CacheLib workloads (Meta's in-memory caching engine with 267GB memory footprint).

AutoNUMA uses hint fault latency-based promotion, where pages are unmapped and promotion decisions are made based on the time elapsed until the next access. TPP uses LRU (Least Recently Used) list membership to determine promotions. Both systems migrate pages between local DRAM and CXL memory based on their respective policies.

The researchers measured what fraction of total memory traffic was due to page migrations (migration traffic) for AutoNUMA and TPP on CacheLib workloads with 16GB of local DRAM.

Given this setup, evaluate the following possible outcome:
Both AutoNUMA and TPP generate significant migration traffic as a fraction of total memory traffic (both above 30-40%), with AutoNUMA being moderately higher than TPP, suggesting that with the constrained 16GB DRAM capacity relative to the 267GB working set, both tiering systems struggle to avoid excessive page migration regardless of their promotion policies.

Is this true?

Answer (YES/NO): NO